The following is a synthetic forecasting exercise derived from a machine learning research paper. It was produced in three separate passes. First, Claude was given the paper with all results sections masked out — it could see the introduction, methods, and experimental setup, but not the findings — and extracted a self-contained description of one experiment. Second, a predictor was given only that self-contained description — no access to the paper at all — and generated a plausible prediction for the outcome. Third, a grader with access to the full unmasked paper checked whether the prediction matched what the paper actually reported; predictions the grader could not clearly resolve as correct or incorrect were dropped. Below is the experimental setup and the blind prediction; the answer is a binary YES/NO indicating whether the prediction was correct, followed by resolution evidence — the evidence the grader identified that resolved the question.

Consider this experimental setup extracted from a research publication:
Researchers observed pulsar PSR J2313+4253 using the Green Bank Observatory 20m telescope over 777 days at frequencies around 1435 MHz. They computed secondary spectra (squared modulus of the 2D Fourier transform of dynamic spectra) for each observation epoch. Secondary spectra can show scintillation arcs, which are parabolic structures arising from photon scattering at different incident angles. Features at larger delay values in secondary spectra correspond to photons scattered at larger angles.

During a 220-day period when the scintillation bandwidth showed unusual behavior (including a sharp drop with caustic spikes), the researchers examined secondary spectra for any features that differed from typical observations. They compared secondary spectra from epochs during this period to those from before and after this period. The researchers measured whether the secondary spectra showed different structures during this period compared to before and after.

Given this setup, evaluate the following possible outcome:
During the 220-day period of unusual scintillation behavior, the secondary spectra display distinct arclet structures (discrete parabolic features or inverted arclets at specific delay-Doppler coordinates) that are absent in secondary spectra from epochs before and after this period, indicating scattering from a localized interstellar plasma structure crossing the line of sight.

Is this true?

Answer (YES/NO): YES